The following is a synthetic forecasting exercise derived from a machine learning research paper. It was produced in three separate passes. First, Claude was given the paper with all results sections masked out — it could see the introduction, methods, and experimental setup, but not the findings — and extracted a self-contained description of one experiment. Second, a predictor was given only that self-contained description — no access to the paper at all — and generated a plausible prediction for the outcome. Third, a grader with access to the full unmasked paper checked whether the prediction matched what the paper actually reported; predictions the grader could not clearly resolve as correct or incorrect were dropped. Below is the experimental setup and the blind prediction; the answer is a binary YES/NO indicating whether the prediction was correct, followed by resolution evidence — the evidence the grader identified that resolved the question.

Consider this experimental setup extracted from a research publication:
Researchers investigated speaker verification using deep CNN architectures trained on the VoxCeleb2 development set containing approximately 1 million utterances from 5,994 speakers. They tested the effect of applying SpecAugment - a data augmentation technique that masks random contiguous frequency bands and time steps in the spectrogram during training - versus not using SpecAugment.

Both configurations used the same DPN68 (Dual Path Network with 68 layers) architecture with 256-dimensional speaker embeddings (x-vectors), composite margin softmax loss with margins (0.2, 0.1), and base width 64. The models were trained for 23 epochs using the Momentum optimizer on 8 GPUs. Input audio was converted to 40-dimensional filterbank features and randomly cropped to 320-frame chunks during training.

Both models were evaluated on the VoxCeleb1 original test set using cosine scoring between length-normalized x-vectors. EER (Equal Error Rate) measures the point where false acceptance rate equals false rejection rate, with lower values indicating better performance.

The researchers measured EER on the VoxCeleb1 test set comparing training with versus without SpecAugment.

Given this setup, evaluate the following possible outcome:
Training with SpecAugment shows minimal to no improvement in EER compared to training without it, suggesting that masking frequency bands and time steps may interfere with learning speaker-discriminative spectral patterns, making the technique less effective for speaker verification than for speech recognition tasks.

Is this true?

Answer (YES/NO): YES